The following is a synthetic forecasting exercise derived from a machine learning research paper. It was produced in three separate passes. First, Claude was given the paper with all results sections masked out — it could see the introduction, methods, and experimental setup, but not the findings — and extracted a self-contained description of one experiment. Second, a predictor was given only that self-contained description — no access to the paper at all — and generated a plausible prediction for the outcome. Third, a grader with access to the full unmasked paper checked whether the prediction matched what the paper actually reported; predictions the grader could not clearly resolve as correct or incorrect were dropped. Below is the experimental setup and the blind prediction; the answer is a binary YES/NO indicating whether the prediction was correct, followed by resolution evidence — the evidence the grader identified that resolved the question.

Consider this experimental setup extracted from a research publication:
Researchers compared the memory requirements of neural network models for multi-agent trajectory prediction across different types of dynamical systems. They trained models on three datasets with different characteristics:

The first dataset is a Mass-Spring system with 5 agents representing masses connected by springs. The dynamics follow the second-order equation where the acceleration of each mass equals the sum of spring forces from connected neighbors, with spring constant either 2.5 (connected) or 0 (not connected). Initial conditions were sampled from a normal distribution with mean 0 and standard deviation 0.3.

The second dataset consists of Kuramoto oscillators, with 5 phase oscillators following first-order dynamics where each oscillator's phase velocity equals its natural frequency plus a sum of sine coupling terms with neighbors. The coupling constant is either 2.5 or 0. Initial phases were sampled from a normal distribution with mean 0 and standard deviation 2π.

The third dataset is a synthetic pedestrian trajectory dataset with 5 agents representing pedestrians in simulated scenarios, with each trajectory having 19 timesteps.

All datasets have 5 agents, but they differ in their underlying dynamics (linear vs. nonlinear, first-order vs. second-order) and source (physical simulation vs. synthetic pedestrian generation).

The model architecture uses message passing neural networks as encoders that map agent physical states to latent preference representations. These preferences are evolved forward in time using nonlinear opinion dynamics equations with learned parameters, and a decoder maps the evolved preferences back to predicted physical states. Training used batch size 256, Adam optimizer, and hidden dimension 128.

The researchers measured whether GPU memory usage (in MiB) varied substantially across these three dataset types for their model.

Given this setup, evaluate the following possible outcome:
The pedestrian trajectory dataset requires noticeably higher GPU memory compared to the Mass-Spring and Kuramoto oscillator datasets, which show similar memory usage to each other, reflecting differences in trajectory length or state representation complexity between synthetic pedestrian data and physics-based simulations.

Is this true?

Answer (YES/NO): NO